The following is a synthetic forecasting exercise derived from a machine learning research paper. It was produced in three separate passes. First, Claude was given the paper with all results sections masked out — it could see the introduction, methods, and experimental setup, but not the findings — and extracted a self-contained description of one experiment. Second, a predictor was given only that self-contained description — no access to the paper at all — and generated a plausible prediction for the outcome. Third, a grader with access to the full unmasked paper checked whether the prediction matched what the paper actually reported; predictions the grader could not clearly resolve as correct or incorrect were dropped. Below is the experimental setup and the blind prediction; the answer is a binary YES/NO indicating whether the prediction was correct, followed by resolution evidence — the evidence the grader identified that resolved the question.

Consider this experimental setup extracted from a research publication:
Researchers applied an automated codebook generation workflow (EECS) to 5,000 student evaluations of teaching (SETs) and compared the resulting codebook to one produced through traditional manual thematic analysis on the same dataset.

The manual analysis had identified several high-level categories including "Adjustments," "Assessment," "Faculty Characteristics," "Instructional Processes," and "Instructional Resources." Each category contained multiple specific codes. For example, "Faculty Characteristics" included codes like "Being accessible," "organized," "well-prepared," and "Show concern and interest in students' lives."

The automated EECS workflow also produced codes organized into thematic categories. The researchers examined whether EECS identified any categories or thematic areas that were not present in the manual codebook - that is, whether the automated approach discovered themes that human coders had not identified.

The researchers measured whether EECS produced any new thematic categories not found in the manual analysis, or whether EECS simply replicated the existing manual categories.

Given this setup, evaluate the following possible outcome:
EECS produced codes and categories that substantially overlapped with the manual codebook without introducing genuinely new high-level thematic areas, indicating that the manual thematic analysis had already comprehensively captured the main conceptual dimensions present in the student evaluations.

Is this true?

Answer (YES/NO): NO